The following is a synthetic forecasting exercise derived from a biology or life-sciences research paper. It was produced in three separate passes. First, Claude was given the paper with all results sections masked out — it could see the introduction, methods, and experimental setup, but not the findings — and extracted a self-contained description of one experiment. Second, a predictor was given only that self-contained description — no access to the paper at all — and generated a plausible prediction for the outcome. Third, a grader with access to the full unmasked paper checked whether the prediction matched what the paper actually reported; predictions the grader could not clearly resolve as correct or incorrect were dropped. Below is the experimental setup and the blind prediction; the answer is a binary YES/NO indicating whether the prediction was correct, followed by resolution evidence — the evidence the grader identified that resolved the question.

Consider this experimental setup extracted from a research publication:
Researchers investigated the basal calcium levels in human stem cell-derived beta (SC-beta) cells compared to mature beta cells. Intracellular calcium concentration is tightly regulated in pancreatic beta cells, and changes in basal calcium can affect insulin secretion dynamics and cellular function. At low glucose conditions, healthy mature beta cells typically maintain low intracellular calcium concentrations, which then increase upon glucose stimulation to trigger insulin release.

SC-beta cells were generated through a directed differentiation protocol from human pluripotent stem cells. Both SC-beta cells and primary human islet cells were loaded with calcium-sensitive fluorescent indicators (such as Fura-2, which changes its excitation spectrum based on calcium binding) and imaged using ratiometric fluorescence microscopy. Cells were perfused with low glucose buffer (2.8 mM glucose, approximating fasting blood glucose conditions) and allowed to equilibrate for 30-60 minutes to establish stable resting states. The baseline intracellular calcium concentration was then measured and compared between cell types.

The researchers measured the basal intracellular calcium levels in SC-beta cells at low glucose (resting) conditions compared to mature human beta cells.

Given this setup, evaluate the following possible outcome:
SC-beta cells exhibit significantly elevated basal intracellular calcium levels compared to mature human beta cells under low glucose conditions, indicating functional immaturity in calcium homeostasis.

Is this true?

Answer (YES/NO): YES